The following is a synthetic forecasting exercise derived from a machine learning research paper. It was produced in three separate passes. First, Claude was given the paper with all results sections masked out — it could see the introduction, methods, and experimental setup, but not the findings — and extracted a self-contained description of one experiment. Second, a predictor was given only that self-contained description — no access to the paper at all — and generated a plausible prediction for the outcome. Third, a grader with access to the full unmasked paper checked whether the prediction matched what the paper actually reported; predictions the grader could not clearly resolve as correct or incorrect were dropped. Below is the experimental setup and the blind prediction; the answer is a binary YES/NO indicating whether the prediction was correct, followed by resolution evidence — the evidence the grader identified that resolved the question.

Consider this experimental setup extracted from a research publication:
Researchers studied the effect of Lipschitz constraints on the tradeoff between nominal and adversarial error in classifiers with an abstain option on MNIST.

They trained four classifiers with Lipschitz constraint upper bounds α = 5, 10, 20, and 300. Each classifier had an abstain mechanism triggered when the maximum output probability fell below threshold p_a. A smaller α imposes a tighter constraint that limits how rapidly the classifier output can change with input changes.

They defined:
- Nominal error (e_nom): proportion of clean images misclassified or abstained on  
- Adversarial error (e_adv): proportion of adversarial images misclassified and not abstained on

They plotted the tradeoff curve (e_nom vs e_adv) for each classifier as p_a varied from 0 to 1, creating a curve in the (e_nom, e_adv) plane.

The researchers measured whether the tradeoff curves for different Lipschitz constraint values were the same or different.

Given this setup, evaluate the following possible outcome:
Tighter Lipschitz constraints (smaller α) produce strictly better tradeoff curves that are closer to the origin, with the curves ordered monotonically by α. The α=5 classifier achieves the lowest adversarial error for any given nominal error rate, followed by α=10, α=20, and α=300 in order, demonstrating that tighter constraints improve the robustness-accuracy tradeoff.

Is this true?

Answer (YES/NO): NO